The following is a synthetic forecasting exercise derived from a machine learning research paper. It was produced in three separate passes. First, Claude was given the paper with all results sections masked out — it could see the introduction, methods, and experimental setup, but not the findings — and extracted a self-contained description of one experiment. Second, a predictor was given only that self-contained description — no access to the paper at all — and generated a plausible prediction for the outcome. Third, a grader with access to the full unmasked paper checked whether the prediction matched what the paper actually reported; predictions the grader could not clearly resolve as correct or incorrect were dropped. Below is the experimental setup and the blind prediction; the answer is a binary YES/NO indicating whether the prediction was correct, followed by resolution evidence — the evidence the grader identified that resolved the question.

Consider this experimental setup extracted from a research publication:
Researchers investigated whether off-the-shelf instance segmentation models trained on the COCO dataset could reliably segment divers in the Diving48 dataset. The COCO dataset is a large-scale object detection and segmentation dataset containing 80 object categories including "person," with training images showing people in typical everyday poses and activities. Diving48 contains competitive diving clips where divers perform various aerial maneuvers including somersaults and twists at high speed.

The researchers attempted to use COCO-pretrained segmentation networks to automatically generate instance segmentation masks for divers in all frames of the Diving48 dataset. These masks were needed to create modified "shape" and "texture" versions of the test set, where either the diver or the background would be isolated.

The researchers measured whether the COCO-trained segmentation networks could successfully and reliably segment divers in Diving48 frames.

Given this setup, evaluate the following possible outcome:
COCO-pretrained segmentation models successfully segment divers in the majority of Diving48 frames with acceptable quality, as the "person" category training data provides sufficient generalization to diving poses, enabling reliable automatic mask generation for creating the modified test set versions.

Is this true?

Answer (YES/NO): NO